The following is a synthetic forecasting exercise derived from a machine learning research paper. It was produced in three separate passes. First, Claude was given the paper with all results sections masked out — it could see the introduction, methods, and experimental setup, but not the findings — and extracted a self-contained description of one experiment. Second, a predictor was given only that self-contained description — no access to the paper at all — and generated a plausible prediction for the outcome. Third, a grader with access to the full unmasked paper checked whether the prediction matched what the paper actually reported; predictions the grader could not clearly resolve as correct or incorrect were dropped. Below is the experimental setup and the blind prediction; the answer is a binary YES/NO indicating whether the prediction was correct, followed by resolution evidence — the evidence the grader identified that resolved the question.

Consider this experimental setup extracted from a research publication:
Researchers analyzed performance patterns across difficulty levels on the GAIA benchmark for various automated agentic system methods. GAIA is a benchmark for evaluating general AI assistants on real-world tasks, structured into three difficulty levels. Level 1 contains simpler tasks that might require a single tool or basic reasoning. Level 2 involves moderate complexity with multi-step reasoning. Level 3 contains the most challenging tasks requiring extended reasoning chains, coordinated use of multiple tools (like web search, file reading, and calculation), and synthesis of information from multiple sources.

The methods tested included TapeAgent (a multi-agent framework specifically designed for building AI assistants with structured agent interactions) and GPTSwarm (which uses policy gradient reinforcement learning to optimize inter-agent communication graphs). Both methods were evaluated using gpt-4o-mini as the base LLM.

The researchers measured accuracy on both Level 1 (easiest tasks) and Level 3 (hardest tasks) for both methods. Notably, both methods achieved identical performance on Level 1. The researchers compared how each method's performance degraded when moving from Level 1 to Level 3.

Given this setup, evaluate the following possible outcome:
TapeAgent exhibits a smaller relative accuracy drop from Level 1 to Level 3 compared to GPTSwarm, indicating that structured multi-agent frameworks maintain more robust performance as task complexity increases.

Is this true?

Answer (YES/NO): YES